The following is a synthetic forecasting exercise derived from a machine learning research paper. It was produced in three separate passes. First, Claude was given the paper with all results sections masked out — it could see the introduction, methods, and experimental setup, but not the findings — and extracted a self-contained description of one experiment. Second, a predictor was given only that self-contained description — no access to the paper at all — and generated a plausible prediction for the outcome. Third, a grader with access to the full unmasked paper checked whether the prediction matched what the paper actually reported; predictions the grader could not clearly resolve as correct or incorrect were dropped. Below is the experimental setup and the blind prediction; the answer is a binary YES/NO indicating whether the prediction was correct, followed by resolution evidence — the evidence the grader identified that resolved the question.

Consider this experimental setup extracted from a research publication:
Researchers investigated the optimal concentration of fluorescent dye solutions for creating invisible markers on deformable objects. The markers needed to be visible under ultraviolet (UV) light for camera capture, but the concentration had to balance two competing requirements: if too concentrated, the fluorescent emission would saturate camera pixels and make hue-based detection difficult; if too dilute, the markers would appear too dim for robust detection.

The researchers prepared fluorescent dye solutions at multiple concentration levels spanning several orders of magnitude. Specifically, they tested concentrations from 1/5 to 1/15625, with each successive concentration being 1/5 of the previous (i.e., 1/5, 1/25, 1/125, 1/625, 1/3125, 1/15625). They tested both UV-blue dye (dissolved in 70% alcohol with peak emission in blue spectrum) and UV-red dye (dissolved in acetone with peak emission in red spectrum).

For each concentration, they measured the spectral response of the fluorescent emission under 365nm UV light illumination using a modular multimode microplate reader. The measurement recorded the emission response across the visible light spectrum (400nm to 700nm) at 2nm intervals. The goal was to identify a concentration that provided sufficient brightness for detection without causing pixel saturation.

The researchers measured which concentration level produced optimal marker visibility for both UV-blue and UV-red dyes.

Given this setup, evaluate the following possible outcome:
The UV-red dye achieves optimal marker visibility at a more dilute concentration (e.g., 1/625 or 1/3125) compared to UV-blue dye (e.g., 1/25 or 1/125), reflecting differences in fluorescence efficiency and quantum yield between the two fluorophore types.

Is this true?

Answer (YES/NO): NO